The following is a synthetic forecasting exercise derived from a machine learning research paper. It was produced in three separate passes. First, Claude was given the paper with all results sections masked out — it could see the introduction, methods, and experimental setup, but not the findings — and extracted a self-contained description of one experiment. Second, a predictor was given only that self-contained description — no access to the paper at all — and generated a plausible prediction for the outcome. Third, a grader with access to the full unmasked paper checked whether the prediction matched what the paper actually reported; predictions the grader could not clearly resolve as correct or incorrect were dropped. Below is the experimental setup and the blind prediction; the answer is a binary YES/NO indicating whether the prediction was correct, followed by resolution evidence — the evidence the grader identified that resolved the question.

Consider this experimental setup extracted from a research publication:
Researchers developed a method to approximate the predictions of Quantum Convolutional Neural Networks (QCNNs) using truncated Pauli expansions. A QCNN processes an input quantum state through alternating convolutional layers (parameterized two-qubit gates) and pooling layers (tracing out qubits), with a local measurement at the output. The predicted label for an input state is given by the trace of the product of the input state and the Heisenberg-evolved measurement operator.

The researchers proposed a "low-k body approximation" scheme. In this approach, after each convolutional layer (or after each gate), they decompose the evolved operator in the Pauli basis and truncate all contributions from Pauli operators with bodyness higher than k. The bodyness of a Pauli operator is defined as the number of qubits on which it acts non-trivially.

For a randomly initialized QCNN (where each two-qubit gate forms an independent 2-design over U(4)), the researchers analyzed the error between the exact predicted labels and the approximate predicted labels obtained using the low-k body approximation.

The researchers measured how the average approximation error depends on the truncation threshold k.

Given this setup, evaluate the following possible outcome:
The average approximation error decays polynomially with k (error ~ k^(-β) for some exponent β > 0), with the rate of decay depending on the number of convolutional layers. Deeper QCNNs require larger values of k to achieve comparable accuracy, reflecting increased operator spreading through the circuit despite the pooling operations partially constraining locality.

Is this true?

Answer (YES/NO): NO